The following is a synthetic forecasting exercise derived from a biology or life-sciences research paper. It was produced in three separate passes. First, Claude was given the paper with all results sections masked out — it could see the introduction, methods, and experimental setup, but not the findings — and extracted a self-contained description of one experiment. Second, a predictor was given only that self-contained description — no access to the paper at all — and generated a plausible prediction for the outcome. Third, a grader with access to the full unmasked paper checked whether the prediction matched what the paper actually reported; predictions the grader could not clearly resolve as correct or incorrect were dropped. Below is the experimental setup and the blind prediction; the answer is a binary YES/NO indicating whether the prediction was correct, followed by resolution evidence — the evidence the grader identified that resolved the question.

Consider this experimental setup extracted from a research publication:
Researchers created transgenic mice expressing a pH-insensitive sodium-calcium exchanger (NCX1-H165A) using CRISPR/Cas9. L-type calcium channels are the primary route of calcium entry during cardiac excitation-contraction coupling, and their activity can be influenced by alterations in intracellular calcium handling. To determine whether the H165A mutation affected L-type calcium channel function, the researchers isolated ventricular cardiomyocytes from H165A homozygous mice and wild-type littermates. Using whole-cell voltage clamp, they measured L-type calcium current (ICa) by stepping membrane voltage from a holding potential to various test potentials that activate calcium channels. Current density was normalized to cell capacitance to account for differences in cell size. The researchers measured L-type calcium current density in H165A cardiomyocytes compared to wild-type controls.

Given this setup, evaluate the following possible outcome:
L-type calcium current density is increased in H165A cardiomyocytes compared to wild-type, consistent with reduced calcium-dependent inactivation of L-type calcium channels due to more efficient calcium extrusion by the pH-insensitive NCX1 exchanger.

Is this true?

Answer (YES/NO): NO